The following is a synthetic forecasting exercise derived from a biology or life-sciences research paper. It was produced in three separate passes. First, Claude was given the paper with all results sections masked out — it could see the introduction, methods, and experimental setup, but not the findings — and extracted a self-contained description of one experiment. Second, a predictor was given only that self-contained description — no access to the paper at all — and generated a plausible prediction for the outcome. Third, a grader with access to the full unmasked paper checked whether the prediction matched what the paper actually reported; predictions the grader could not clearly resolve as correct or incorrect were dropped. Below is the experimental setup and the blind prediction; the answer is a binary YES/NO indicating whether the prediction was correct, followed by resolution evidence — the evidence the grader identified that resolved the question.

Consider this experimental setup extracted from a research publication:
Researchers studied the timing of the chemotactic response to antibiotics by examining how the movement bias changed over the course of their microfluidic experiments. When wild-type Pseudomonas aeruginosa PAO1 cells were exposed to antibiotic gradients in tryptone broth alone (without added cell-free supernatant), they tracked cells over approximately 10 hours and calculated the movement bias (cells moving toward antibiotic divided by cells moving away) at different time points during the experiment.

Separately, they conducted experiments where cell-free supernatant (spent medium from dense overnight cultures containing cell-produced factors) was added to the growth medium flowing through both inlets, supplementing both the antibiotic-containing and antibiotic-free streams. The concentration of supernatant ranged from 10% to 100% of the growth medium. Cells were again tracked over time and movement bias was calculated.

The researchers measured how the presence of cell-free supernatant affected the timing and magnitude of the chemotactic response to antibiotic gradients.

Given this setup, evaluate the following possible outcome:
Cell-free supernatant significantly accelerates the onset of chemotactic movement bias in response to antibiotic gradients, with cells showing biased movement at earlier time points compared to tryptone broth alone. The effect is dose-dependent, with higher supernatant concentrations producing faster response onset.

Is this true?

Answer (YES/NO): NO